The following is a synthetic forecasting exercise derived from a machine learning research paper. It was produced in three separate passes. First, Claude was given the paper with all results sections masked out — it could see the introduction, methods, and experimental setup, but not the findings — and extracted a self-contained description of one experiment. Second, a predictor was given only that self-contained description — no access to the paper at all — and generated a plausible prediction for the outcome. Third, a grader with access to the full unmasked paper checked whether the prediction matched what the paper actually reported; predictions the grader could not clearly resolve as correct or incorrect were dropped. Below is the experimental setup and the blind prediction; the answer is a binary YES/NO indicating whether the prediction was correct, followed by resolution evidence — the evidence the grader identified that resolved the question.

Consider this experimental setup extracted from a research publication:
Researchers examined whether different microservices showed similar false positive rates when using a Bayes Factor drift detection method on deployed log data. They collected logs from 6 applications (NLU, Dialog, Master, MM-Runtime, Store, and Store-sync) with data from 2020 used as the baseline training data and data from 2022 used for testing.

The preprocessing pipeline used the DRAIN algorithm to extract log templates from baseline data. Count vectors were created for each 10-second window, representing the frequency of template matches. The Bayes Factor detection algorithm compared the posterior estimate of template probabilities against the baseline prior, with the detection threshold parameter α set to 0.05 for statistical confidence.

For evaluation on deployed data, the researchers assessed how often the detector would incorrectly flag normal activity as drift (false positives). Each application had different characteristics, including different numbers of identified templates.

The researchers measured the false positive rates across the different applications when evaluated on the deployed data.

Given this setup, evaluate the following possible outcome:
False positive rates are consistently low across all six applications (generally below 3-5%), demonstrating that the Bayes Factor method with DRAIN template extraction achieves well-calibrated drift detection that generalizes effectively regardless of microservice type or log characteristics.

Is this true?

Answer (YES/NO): NO